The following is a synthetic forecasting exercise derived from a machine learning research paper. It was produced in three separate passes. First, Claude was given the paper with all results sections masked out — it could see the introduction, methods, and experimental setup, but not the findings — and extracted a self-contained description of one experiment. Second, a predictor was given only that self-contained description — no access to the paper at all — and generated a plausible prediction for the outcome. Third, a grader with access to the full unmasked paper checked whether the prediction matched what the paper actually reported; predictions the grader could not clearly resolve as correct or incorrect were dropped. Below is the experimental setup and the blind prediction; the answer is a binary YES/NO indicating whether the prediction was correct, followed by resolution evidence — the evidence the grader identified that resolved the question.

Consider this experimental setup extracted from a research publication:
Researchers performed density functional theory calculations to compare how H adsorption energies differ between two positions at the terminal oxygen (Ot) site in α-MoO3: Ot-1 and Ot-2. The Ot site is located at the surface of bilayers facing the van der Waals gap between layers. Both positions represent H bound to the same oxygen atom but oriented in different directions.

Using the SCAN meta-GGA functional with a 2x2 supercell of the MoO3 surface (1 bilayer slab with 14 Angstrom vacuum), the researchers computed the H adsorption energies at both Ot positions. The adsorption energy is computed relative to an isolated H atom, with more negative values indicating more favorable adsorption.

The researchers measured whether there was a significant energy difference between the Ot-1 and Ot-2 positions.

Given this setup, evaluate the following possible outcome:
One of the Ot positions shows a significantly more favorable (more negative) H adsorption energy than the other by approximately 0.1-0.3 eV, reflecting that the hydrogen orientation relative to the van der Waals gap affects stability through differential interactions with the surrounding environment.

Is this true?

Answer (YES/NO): NO